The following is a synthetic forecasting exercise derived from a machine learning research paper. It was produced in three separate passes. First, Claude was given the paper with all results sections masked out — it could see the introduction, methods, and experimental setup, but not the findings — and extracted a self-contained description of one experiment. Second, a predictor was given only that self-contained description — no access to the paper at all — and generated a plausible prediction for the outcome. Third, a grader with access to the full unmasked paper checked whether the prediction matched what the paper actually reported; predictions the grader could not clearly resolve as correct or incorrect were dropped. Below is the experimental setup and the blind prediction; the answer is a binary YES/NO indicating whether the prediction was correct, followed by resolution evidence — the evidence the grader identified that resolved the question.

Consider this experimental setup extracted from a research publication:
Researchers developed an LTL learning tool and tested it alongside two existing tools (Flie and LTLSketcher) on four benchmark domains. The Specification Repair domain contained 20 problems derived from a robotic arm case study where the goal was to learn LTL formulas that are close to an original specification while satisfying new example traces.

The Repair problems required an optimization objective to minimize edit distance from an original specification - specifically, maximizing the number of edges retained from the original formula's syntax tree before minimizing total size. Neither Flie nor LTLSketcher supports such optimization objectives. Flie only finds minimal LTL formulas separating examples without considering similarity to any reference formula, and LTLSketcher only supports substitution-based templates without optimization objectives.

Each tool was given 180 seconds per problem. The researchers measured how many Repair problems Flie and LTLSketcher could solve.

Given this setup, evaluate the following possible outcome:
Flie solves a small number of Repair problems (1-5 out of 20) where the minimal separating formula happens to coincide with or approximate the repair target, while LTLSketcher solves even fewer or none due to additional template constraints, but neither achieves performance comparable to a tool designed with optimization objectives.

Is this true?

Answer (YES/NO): YES